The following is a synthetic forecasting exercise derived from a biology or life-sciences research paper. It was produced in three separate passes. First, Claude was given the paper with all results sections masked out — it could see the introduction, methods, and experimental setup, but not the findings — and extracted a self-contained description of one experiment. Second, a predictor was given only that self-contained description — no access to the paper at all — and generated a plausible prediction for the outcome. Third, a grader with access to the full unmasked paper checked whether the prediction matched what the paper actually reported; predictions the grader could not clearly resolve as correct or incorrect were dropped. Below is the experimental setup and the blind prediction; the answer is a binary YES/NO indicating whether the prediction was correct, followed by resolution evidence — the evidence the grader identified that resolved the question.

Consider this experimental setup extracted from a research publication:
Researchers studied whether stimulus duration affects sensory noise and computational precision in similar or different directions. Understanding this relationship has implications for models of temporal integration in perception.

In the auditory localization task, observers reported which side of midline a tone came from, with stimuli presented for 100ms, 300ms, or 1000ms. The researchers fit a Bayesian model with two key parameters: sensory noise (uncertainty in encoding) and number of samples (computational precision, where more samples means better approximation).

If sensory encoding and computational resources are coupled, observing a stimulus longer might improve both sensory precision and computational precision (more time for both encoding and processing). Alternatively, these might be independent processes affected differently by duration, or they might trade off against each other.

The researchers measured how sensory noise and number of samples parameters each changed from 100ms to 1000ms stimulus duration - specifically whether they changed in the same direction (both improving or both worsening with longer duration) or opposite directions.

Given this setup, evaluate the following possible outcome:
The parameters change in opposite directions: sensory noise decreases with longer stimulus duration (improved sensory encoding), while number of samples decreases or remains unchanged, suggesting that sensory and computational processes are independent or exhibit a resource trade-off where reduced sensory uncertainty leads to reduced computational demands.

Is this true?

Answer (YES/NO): NO